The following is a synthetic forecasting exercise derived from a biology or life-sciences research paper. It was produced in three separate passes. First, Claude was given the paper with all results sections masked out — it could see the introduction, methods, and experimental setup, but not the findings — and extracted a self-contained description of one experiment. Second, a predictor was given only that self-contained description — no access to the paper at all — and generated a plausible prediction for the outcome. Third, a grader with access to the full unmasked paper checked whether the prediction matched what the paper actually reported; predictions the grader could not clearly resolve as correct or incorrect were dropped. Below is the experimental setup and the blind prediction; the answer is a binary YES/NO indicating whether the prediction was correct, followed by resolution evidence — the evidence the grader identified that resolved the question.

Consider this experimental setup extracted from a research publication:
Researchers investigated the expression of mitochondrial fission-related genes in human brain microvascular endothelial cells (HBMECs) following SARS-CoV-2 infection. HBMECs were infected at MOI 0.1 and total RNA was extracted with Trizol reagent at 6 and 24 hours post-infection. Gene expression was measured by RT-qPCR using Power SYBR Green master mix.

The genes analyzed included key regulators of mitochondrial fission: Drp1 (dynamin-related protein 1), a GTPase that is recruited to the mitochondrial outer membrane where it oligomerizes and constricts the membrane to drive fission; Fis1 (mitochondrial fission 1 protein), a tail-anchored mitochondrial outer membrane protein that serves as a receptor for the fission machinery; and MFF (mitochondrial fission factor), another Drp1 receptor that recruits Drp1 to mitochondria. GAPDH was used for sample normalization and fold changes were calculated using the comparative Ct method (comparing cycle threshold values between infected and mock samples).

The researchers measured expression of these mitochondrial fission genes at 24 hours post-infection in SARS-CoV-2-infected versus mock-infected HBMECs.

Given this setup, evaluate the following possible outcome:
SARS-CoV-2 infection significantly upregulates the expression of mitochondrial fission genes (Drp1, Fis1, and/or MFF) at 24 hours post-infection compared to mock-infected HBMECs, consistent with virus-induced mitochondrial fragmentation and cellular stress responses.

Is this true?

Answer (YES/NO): NO